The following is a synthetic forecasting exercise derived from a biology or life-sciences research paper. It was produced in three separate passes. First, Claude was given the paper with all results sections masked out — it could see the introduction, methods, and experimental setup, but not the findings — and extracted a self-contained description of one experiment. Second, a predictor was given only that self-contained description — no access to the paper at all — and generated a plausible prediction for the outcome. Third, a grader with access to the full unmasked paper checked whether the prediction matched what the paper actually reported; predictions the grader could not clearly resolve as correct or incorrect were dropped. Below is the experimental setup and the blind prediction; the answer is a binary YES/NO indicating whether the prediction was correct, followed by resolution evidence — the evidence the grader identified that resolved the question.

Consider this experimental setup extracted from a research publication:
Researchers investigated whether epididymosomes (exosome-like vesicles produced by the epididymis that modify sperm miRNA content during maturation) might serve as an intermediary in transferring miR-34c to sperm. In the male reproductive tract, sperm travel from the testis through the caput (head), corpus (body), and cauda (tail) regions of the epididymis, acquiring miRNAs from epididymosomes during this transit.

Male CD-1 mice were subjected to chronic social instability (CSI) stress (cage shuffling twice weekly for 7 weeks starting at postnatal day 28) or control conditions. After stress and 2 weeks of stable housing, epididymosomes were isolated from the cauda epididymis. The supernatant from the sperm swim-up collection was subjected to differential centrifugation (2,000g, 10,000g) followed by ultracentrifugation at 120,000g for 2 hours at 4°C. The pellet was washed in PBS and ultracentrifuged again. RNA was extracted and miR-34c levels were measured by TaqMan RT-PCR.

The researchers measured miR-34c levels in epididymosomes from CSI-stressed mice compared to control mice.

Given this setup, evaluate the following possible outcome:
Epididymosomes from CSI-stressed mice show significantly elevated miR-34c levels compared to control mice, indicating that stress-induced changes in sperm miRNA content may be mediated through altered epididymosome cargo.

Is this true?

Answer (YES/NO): NO